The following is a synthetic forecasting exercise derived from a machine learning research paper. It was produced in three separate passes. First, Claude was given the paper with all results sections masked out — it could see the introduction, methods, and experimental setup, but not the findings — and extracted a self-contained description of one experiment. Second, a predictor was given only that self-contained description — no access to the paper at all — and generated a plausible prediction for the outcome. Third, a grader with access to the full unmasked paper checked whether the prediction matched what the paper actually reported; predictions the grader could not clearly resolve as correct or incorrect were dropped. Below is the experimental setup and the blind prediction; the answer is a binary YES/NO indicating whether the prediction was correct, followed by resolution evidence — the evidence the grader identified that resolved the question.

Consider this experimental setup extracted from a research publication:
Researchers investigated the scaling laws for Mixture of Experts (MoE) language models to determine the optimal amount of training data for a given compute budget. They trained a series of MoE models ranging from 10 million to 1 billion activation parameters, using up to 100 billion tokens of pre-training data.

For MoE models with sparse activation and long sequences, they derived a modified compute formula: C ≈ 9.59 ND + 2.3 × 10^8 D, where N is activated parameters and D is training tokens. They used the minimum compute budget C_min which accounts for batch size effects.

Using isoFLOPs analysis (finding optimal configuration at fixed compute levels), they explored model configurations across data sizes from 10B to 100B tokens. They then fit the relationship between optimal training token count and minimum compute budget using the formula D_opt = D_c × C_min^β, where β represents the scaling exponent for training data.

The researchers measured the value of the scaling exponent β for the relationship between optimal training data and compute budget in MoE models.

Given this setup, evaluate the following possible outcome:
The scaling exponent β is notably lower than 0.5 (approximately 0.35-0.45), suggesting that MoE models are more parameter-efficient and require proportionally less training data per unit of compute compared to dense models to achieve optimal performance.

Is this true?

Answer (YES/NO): NO